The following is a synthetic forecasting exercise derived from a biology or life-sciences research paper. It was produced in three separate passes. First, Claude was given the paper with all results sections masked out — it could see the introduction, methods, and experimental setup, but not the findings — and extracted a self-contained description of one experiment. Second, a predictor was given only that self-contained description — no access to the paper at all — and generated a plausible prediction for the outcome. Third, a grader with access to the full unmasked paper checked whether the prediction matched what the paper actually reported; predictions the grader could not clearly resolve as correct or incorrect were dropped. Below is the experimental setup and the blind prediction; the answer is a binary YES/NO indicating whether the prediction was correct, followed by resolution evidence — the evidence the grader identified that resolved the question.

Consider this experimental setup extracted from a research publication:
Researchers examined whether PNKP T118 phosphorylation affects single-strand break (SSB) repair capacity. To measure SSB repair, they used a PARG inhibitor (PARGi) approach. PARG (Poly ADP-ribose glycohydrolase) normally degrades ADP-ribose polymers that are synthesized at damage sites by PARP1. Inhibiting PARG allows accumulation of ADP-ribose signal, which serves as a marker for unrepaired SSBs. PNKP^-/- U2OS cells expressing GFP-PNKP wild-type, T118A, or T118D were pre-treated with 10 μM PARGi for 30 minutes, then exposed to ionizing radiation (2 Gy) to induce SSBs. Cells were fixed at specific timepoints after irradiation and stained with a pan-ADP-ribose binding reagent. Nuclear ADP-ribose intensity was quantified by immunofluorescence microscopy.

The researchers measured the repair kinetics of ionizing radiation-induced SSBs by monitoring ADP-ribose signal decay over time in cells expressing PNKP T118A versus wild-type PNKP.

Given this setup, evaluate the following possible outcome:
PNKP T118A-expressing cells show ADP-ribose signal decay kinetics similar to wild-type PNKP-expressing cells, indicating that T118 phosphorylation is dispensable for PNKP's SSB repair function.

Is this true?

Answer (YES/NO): NO